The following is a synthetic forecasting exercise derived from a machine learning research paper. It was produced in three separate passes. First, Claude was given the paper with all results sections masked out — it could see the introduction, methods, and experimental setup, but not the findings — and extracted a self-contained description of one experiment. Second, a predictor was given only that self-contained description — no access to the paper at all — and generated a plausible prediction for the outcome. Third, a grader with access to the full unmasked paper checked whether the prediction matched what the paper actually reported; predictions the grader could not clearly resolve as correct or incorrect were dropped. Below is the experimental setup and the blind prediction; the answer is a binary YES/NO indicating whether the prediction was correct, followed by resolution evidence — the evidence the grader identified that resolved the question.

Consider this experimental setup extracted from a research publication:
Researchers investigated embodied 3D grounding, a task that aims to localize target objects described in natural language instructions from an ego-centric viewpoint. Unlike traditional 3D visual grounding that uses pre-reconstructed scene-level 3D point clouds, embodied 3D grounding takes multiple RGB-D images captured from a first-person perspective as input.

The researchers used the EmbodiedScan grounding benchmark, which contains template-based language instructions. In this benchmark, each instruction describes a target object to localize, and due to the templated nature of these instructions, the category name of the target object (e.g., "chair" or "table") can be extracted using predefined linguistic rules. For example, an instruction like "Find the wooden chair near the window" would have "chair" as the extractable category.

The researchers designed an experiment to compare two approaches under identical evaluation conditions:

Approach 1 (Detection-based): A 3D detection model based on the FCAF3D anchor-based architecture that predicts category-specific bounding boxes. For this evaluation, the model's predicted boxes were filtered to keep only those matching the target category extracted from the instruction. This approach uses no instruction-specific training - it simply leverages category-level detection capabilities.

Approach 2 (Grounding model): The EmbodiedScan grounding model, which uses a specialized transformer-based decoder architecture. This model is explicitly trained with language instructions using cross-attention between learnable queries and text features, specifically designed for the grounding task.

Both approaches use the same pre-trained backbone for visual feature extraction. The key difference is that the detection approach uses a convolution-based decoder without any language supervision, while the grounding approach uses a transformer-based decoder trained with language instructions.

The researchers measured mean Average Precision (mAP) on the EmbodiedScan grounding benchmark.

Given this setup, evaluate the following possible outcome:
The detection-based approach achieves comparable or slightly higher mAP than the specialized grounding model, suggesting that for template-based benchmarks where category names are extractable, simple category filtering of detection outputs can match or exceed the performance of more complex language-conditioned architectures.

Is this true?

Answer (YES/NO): NO